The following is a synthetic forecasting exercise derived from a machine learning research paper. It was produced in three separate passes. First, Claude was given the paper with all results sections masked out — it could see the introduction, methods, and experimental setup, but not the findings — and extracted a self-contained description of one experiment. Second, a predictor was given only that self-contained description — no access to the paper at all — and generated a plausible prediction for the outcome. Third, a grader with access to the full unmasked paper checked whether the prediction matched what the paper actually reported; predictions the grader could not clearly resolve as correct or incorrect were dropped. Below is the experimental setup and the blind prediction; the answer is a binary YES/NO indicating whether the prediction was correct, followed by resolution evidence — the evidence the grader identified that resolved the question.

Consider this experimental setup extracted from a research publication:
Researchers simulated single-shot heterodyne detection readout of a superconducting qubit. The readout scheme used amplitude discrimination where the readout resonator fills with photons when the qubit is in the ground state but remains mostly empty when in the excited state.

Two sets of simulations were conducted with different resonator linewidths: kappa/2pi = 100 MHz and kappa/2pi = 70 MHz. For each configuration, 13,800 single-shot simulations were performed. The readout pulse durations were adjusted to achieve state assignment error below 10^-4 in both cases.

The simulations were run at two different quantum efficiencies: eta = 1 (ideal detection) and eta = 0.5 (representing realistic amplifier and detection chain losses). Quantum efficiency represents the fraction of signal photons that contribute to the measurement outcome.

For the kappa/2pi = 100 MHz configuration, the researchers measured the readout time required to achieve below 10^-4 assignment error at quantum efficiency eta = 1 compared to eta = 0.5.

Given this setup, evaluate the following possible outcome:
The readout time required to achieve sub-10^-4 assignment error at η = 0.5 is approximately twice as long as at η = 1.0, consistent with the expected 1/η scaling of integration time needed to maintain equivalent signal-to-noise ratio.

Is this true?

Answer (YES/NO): NO